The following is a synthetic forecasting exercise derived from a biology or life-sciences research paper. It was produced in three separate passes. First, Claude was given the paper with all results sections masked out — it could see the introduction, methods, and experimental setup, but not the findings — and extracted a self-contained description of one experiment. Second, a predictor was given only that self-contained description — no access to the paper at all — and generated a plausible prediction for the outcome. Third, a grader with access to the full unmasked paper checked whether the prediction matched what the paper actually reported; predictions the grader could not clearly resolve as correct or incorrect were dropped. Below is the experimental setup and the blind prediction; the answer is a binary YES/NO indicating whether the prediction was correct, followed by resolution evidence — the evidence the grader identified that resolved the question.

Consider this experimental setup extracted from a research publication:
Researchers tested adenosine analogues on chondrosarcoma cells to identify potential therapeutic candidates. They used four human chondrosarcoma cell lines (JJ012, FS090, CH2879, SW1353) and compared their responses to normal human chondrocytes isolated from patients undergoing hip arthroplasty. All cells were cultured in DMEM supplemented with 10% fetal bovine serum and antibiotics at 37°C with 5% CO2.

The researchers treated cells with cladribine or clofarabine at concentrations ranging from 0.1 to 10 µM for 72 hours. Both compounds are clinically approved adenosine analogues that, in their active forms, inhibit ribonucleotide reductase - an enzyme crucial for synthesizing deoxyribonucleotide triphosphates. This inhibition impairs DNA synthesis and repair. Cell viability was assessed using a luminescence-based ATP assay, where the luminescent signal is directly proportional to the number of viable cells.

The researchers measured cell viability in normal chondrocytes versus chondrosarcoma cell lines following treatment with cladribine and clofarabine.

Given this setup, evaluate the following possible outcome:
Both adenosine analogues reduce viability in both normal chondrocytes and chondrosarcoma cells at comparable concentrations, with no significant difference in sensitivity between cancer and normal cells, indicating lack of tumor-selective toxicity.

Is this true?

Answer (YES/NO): NO